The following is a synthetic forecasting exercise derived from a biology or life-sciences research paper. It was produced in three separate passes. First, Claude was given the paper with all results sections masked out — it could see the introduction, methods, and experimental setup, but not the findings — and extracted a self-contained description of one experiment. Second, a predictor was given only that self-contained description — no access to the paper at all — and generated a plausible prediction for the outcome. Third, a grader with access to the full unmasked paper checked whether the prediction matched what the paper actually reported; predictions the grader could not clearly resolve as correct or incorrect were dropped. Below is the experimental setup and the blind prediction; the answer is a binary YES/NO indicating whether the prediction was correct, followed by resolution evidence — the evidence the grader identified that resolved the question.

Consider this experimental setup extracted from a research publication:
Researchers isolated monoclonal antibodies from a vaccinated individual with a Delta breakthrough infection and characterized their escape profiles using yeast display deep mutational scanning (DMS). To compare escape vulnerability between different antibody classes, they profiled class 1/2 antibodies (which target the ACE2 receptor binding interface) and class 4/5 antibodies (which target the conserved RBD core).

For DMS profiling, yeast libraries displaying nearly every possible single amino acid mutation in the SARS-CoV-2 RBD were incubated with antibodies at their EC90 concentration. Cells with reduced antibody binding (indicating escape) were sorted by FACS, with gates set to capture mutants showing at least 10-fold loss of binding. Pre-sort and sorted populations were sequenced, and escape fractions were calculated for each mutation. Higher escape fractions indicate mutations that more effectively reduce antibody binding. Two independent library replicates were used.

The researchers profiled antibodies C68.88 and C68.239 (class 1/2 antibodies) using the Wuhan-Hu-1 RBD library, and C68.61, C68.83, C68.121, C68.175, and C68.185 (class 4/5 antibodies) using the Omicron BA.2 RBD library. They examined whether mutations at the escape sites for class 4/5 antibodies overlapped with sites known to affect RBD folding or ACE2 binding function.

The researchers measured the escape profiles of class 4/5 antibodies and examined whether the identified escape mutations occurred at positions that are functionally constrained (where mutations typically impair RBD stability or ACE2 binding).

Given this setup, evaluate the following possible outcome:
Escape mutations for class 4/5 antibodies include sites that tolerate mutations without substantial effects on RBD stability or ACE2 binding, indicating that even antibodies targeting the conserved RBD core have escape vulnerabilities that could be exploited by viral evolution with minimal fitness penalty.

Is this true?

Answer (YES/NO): NO